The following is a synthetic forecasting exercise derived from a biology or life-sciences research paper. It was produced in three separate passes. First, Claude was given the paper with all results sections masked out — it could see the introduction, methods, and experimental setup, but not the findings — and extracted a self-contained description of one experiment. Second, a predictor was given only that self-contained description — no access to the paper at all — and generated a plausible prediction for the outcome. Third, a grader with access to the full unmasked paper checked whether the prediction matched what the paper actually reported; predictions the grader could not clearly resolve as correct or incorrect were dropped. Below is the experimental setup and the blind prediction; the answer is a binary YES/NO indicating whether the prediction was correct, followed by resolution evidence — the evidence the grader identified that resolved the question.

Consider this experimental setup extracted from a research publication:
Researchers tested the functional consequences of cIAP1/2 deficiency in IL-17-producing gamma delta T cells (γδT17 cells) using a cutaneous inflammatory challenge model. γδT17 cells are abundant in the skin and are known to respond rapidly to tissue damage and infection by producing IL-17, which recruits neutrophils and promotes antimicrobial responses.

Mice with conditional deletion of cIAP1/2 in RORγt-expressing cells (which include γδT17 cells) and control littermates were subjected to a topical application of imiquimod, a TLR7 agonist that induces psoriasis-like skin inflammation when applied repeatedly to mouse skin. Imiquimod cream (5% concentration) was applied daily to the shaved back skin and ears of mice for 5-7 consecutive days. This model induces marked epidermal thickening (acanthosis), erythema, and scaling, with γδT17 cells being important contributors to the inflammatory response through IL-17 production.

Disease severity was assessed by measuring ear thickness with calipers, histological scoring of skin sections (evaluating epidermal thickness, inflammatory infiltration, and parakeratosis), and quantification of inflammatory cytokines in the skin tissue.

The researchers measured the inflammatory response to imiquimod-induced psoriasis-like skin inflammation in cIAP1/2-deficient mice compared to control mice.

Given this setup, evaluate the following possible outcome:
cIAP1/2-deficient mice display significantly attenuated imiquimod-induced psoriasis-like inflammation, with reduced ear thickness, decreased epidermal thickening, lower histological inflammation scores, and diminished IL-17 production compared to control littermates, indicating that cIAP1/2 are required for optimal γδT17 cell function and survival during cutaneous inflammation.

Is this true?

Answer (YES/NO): NO